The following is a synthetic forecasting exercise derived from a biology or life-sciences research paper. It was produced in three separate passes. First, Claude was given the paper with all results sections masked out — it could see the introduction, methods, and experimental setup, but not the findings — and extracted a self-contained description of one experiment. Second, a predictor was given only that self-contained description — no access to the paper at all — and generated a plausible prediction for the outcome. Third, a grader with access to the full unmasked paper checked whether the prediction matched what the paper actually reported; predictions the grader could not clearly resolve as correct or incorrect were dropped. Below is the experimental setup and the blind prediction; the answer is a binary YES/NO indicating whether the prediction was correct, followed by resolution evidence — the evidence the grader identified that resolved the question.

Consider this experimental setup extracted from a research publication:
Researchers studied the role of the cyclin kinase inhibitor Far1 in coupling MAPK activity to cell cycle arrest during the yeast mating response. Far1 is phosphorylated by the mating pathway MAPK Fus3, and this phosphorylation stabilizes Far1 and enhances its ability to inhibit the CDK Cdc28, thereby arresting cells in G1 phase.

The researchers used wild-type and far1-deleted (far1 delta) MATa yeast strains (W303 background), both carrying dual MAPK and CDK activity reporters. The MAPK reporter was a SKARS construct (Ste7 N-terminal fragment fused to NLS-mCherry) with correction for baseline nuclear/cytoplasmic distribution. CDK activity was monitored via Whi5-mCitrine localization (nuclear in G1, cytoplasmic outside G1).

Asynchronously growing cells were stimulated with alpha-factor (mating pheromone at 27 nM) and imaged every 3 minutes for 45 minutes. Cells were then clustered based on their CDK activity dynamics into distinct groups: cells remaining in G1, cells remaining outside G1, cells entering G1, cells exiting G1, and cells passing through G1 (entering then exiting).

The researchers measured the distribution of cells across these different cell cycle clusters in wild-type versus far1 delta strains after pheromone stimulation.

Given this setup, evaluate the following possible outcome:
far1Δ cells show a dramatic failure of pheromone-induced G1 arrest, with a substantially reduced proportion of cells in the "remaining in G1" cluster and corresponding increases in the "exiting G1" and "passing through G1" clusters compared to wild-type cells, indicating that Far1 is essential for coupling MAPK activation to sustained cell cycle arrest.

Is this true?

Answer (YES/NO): NO